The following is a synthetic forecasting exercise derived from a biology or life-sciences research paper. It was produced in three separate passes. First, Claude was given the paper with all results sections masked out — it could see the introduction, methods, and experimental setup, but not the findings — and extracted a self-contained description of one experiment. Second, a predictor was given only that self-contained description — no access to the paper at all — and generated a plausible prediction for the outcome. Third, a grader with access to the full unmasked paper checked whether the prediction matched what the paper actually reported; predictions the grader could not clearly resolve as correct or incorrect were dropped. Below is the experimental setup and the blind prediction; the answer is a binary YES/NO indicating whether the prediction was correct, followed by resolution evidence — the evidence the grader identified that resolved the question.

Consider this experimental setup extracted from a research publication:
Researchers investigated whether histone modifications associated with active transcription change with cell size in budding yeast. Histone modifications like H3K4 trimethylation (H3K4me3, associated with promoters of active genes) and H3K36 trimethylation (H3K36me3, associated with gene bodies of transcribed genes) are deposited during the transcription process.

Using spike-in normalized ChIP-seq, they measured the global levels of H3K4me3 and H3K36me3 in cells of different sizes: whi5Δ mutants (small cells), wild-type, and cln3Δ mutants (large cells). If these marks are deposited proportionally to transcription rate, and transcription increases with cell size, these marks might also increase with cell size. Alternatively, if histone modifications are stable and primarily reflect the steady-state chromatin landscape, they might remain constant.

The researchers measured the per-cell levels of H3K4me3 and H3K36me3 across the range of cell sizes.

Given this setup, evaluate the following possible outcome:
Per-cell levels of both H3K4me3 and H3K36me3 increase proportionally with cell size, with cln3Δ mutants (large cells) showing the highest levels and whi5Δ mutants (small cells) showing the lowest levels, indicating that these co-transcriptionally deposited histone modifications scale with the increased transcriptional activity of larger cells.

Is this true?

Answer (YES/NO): NO